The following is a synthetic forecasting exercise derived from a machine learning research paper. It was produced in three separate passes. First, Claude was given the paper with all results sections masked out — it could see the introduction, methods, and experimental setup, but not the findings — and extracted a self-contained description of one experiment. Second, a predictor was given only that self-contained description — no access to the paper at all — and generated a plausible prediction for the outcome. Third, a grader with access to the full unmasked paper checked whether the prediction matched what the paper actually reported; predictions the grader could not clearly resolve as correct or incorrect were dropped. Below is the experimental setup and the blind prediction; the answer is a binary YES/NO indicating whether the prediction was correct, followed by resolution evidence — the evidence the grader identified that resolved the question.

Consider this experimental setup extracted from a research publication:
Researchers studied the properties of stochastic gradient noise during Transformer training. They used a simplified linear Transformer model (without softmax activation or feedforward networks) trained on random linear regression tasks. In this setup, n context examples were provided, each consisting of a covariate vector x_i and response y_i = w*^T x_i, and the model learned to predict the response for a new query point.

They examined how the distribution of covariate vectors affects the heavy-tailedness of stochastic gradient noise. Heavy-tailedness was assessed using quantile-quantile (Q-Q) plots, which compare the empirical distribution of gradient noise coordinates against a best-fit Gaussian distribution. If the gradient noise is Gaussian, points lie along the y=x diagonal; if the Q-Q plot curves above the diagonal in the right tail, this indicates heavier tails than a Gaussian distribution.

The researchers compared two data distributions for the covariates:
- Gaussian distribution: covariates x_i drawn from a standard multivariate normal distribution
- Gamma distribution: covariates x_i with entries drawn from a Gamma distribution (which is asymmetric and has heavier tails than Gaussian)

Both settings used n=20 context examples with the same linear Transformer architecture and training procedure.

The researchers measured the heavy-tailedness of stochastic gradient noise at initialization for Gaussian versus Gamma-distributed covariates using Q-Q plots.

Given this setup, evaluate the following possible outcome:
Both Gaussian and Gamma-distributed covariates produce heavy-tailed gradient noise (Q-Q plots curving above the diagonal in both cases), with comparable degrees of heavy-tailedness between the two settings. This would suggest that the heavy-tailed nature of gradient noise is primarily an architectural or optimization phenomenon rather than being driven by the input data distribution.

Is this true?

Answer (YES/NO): NO